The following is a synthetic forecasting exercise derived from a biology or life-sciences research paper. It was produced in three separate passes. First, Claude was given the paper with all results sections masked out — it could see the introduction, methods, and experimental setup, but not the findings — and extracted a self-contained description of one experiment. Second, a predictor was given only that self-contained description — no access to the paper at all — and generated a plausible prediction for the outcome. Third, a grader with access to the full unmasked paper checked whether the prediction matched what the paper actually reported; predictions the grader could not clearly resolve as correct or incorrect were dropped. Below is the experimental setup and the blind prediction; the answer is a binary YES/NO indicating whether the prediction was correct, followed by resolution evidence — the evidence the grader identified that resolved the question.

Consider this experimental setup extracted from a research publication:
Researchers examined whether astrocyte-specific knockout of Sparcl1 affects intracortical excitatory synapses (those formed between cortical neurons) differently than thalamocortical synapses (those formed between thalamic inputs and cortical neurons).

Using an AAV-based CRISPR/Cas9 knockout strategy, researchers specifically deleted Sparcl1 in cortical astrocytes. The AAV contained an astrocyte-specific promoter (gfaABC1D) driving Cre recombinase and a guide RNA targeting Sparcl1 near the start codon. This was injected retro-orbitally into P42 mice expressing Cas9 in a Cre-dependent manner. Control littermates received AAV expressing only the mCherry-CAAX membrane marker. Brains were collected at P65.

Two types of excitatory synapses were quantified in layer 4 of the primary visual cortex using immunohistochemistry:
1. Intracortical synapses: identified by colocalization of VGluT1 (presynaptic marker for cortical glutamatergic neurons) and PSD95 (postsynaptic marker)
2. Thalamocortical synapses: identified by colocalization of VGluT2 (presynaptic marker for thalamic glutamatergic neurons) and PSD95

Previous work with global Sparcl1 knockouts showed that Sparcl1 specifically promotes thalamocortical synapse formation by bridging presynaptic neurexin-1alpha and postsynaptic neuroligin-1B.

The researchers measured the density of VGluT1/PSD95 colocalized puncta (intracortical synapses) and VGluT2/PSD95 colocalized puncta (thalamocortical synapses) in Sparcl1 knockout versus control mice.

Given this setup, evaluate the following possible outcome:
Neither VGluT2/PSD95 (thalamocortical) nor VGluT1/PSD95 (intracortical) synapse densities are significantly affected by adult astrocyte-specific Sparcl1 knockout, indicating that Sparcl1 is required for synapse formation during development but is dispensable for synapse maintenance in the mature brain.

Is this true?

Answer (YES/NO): NO